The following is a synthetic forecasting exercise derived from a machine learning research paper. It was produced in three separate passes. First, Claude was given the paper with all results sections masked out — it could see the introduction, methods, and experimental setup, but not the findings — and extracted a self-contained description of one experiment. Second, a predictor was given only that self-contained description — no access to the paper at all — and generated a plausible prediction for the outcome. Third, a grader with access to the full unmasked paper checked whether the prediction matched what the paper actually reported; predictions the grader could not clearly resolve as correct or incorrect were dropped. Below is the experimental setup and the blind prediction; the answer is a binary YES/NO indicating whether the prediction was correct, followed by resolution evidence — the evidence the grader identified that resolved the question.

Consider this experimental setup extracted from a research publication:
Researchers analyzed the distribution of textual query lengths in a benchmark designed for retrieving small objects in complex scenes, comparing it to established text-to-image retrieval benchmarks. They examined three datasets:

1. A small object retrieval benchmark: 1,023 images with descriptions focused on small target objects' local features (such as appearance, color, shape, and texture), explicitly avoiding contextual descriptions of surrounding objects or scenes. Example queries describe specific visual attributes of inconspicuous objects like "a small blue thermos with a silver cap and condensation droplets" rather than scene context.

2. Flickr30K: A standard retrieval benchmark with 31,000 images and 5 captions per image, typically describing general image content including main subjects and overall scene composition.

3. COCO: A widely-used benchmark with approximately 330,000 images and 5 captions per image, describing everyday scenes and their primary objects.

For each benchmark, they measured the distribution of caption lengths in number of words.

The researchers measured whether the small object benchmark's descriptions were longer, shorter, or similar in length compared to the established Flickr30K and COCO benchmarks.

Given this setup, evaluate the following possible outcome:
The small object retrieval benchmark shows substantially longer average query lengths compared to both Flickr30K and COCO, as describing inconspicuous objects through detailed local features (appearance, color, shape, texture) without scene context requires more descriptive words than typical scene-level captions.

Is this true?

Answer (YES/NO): NO